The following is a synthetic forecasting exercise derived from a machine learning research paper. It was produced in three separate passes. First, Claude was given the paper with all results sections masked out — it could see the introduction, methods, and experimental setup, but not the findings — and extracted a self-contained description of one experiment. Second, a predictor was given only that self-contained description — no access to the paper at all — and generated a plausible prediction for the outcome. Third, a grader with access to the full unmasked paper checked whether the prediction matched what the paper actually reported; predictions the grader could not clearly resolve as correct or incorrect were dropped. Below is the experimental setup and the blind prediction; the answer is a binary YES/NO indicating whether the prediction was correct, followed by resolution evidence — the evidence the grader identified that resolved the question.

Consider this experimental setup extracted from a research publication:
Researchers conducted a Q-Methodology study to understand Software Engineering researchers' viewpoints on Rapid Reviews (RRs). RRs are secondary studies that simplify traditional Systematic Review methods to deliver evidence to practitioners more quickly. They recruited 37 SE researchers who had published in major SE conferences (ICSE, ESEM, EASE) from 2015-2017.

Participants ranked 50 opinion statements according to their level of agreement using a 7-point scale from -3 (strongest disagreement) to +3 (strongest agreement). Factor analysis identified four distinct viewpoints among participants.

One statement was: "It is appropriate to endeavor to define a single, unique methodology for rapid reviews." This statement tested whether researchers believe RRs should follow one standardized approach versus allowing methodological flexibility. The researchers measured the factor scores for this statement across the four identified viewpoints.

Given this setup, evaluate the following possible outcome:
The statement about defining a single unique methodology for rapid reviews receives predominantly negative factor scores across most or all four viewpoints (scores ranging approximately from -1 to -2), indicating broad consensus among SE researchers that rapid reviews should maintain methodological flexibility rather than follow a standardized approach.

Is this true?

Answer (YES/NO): NO